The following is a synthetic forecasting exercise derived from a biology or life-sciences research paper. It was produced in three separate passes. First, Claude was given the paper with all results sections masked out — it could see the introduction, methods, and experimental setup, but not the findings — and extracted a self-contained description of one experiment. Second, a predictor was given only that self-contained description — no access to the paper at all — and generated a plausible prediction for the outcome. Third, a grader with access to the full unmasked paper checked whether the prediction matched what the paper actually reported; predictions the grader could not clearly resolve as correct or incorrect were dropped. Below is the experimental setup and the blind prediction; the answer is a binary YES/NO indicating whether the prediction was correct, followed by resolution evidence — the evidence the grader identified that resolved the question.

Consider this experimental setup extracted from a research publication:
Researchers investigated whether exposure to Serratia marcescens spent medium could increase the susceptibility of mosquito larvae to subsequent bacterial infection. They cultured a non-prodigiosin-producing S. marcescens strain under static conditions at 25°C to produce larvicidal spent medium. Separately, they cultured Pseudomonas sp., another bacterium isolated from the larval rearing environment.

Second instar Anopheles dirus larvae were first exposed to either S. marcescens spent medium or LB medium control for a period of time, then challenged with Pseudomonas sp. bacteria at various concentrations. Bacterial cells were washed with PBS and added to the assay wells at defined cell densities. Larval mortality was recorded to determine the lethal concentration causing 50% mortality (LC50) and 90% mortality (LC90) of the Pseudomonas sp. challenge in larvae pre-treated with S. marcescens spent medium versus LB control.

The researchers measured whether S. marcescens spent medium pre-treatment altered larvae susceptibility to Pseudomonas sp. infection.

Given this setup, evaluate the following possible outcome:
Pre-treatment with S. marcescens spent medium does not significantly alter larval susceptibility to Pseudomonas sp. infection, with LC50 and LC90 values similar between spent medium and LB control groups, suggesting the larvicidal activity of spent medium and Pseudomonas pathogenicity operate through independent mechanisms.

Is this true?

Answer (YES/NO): NO